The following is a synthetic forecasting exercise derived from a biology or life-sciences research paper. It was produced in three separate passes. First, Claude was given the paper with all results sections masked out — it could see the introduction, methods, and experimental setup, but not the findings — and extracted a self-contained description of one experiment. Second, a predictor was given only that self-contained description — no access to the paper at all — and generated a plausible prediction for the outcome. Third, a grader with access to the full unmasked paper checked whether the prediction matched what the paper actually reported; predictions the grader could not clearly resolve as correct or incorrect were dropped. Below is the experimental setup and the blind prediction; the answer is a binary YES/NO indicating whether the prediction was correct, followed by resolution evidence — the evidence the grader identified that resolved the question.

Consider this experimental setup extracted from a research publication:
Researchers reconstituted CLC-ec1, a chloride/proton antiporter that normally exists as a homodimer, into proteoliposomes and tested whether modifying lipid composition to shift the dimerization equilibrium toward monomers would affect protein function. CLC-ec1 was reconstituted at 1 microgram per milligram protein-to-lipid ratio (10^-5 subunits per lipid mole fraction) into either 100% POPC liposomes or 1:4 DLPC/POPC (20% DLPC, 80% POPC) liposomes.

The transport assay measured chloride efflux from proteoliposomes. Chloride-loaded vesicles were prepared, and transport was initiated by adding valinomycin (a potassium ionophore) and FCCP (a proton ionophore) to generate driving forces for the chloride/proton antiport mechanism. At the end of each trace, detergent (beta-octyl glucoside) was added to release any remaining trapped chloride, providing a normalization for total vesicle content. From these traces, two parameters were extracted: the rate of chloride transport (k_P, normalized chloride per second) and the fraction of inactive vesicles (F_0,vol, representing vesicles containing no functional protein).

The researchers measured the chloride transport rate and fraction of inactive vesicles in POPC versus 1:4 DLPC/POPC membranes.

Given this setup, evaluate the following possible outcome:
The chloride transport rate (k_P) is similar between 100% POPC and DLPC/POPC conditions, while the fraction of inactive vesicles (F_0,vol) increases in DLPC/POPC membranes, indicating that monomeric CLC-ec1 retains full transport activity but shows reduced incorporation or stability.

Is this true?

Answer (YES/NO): NO